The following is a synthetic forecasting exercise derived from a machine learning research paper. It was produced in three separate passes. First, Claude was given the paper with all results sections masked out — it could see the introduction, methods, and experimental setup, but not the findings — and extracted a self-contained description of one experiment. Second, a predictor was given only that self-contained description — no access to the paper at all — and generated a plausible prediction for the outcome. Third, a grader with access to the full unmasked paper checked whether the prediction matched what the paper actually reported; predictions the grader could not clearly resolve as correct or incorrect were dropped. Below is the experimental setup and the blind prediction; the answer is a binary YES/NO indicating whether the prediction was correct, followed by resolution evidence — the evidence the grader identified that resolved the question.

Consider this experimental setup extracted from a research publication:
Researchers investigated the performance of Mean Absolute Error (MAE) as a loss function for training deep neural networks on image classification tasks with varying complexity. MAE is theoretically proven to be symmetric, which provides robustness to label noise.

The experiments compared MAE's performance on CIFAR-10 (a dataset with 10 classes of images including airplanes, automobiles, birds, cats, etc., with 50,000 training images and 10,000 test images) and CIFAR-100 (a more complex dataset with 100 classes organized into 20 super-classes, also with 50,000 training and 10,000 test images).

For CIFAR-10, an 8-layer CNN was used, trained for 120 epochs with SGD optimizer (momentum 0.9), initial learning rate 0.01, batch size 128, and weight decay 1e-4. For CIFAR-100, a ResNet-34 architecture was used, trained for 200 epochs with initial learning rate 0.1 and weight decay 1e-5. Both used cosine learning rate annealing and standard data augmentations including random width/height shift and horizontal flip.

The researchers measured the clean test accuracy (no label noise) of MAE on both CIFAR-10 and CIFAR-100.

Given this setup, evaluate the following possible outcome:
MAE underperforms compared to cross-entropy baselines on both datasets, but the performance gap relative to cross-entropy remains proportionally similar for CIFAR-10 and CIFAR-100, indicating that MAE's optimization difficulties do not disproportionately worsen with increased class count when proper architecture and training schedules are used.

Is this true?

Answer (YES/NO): NO